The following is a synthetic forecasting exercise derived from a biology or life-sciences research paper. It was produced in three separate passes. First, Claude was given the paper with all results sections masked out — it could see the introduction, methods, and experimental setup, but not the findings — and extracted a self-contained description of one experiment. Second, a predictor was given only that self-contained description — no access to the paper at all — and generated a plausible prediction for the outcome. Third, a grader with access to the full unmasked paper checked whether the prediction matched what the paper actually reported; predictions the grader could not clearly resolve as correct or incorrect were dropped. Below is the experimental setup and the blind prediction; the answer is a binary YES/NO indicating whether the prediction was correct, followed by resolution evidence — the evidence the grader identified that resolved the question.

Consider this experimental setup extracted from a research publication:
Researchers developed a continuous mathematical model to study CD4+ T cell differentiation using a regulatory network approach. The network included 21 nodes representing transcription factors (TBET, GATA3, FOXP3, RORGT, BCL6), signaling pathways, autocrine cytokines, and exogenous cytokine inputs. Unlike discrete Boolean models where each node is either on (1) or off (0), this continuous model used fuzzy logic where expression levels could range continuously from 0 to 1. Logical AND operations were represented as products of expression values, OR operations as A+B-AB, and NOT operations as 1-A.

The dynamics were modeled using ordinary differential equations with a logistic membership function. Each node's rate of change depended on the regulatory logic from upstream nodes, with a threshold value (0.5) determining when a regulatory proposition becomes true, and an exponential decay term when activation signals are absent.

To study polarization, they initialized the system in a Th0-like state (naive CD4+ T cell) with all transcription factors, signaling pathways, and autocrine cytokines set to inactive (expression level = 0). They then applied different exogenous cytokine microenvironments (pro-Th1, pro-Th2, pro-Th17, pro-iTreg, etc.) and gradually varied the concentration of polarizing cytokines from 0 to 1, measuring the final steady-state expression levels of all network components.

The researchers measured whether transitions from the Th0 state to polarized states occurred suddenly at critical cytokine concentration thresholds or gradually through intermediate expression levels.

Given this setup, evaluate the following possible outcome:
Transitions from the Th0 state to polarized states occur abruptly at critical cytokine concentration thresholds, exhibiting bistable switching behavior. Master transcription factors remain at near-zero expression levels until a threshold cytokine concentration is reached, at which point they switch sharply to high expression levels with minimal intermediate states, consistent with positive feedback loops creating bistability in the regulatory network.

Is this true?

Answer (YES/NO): NO